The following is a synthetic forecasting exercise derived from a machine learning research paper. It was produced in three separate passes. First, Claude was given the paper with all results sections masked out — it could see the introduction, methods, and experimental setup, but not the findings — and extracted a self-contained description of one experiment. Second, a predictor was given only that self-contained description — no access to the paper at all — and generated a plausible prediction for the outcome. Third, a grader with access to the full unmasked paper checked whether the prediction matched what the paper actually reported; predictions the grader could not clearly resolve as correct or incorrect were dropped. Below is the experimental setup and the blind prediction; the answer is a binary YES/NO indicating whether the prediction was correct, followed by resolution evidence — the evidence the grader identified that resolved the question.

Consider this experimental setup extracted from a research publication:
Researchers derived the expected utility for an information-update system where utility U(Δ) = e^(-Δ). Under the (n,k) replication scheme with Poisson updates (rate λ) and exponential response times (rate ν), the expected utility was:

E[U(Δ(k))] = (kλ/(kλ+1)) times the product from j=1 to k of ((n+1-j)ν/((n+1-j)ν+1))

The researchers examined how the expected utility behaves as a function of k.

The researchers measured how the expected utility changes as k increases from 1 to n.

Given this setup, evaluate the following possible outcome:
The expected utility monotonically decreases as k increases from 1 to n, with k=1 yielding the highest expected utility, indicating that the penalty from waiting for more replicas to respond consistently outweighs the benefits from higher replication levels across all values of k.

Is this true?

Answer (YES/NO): NO